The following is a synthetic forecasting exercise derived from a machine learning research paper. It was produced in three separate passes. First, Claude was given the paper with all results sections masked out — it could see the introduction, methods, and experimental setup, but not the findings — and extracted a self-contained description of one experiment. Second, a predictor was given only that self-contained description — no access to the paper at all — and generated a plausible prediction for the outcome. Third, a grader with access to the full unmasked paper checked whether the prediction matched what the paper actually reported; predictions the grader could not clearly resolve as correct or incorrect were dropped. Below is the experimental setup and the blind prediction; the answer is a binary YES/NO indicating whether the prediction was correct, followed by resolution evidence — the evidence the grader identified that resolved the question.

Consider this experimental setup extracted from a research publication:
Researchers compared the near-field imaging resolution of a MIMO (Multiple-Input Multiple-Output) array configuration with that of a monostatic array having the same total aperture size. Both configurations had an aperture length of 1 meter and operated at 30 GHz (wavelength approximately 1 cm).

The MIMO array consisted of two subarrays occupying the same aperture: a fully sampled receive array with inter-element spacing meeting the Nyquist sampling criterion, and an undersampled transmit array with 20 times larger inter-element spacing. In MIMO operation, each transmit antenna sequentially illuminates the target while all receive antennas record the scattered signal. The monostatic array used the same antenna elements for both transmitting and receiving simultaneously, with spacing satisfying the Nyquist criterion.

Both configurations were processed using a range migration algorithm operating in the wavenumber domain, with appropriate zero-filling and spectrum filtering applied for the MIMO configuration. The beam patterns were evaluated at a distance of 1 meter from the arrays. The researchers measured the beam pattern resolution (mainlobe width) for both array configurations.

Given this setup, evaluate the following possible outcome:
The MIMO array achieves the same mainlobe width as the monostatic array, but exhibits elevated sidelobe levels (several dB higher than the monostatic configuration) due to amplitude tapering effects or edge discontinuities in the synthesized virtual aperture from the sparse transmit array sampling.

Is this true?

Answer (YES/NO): NO